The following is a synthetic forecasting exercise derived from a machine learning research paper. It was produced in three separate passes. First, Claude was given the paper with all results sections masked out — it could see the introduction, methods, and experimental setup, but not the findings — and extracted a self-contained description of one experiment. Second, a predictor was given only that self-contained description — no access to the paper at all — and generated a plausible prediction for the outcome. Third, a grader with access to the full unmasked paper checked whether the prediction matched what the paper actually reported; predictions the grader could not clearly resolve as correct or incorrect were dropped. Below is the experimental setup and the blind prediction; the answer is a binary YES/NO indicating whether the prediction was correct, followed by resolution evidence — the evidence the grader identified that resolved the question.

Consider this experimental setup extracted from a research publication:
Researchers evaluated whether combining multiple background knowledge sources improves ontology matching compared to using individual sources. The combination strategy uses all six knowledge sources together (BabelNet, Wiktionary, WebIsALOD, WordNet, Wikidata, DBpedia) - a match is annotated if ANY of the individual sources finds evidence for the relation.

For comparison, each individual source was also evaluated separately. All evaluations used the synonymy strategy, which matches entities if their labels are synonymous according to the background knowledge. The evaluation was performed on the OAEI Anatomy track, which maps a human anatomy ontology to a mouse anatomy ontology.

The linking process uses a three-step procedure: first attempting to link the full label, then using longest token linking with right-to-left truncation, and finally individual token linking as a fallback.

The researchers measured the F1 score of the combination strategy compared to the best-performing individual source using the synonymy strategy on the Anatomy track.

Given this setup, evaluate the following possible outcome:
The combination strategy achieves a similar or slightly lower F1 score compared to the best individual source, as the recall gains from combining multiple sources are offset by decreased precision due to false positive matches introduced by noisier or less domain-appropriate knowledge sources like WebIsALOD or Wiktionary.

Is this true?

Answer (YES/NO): YES